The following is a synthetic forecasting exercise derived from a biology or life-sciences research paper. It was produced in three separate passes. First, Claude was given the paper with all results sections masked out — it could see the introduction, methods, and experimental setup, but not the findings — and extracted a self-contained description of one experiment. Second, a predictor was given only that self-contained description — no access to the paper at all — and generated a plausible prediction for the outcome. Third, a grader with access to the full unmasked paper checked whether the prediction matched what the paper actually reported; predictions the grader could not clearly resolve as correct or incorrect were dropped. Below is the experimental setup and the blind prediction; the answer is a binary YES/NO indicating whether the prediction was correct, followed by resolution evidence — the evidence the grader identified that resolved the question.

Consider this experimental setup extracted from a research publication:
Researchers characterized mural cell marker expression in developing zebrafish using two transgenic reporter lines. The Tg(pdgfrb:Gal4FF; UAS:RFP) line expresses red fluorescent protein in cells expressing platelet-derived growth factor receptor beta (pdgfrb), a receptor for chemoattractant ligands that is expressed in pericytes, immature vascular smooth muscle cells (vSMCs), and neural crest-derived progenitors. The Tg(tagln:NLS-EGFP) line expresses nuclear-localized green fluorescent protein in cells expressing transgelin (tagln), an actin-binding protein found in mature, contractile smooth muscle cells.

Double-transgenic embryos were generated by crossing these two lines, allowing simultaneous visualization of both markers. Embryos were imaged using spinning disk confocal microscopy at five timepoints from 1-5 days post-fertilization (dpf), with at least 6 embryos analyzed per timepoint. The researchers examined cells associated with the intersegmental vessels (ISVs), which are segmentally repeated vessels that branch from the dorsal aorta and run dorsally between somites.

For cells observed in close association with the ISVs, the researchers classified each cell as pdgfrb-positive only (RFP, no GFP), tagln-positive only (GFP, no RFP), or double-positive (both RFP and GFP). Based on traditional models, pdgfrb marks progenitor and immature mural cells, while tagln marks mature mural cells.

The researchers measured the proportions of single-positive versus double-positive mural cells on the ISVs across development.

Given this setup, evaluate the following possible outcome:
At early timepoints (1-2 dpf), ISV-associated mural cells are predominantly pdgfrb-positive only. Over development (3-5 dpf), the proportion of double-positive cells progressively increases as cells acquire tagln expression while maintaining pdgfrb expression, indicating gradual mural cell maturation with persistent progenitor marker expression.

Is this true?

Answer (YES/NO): NO